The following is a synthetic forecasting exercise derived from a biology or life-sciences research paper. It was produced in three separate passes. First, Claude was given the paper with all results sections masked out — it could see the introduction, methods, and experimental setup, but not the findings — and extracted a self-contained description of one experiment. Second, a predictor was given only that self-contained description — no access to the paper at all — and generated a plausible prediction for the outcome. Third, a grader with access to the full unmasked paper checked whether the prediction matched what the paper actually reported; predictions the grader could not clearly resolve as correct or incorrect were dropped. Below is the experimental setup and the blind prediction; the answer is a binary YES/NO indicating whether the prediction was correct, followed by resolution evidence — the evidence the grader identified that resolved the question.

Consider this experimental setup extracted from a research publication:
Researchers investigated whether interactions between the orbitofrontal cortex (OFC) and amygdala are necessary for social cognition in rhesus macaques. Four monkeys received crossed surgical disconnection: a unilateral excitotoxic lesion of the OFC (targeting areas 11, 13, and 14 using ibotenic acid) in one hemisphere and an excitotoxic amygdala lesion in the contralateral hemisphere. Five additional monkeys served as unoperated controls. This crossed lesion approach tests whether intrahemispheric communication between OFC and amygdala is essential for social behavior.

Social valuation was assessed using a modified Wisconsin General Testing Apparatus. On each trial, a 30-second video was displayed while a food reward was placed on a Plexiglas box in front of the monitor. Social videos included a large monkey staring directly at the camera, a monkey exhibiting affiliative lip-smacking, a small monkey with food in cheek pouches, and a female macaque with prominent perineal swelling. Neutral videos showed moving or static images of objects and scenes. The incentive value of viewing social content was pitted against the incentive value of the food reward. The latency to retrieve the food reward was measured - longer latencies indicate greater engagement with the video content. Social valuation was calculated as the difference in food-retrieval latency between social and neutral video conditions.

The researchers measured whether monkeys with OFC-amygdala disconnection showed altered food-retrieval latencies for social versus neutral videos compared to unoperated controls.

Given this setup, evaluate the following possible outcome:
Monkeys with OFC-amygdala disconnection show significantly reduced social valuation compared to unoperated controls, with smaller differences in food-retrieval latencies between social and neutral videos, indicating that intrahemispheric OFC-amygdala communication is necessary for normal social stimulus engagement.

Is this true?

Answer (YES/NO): NO